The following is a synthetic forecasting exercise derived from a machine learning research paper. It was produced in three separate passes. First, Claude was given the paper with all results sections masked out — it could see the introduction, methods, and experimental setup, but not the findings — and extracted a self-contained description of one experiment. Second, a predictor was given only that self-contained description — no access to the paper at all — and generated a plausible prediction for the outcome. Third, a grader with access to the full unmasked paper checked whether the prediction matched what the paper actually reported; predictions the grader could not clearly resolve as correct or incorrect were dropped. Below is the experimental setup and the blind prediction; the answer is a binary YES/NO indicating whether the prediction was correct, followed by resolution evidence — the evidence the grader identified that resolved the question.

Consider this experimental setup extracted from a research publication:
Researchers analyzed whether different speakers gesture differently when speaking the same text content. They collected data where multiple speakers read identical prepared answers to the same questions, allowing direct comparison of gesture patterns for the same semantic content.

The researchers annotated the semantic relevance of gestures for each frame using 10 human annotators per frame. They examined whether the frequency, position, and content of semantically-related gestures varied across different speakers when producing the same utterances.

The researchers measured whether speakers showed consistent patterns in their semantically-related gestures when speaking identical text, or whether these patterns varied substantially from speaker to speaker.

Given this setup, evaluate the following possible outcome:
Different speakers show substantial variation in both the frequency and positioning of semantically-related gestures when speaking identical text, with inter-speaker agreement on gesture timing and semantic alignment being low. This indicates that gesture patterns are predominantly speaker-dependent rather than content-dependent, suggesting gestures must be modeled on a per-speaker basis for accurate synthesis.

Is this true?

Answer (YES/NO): NO